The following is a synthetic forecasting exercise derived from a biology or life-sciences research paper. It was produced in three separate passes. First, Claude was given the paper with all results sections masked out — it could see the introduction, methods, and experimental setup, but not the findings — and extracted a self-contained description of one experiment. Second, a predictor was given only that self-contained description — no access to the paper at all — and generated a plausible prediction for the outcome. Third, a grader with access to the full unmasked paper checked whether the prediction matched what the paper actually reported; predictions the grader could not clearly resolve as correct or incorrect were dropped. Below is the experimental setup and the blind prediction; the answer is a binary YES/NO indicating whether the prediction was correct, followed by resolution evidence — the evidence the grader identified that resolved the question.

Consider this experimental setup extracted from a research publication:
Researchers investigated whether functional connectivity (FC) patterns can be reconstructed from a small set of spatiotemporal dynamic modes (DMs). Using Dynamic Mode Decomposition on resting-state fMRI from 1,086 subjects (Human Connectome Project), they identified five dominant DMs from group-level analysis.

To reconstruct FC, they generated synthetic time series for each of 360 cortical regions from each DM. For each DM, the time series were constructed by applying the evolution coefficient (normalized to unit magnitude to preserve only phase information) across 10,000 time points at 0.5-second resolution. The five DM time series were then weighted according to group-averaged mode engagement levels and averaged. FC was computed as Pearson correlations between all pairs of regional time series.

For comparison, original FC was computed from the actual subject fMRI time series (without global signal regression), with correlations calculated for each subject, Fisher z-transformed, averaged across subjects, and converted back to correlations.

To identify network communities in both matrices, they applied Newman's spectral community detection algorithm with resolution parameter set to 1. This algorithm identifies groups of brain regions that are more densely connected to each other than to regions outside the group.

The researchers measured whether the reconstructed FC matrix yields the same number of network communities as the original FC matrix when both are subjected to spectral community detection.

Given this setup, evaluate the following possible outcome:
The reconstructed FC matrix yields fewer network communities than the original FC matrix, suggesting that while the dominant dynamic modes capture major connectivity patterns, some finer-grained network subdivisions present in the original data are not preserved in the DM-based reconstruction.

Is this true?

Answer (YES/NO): NO